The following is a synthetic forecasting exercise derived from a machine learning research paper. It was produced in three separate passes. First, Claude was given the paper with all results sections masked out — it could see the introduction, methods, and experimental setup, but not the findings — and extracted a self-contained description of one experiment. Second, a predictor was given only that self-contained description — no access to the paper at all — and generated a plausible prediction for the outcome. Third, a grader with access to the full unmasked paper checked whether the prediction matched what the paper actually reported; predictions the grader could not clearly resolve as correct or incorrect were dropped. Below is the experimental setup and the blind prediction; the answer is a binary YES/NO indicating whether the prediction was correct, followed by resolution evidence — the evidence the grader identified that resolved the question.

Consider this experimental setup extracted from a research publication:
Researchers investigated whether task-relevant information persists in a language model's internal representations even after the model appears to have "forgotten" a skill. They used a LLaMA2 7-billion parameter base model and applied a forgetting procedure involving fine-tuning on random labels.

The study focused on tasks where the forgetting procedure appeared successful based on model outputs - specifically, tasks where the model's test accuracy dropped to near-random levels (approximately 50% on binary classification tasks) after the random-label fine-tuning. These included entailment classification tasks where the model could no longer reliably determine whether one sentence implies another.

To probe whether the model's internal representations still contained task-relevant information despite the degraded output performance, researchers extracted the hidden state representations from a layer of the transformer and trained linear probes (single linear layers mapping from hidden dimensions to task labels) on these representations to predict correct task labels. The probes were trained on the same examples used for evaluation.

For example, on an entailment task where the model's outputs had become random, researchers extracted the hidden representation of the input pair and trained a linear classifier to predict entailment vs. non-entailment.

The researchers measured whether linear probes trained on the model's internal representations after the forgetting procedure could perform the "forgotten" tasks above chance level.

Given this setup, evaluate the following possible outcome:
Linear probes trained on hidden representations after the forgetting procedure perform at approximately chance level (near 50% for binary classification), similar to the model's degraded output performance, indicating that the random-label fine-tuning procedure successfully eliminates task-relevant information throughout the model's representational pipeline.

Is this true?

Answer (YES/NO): NO